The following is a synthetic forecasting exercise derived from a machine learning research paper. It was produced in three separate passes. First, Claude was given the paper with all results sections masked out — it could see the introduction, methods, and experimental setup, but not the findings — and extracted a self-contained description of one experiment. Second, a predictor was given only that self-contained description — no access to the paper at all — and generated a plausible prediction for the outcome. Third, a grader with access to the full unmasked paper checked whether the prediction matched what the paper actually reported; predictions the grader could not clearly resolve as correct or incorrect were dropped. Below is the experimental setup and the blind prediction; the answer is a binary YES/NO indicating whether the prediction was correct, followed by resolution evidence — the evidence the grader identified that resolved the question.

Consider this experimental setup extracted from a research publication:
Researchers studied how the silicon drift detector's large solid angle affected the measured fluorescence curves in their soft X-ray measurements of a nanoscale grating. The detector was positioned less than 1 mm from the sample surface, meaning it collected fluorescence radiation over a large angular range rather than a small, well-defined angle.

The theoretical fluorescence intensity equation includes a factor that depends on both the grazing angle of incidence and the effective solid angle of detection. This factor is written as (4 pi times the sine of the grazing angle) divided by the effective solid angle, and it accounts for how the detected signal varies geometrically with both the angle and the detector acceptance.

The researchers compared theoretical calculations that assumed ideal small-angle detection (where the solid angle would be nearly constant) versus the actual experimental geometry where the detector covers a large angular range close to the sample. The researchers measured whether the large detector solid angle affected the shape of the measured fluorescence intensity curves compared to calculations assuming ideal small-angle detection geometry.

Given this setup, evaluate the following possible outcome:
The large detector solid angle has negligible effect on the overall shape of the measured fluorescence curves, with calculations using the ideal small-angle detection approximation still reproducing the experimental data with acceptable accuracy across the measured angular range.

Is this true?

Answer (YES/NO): NO